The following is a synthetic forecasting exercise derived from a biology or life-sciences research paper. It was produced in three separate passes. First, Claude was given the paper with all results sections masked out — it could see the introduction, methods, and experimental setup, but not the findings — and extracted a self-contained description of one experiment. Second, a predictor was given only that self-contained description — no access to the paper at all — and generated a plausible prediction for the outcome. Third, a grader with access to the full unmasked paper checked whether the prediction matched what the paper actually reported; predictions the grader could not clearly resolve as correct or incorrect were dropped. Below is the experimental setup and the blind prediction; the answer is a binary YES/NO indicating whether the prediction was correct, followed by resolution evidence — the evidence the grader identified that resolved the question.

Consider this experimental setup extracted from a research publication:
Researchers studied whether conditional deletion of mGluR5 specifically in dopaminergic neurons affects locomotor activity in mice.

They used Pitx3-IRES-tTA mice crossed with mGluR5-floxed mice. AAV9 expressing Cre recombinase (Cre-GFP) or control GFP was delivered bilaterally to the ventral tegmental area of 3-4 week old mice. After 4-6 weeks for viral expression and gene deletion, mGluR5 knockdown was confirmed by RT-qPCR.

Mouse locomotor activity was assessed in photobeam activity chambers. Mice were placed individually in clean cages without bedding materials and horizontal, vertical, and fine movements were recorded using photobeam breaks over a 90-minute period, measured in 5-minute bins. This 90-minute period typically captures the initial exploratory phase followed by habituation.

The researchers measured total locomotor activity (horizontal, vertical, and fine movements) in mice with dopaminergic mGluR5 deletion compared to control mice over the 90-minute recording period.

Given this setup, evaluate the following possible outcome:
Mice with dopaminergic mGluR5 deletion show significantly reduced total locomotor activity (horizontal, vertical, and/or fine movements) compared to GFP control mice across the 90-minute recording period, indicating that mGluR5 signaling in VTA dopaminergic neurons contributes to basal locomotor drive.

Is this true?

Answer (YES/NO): NO